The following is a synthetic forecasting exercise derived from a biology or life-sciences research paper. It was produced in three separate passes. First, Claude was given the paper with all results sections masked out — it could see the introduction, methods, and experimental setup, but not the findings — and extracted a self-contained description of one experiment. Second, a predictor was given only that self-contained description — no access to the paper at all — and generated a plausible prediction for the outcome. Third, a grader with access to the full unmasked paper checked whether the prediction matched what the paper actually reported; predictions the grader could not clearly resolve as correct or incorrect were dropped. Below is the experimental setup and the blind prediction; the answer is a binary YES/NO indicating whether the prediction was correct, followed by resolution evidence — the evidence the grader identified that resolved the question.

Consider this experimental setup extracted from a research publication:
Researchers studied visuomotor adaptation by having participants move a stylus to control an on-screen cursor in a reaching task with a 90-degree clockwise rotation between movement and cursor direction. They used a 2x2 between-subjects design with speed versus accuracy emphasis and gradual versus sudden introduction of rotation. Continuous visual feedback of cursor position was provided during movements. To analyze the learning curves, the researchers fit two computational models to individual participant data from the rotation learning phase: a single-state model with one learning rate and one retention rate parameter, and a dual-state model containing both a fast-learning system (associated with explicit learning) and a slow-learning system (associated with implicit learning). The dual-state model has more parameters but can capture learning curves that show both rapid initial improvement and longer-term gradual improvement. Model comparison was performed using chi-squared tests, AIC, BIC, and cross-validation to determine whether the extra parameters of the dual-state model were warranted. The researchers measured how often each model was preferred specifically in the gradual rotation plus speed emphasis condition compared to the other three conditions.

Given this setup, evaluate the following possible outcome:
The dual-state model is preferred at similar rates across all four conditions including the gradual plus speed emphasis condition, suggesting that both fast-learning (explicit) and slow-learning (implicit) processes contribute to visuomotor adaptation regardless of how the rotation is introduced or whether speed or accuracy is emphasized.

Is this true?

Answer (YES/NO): NO